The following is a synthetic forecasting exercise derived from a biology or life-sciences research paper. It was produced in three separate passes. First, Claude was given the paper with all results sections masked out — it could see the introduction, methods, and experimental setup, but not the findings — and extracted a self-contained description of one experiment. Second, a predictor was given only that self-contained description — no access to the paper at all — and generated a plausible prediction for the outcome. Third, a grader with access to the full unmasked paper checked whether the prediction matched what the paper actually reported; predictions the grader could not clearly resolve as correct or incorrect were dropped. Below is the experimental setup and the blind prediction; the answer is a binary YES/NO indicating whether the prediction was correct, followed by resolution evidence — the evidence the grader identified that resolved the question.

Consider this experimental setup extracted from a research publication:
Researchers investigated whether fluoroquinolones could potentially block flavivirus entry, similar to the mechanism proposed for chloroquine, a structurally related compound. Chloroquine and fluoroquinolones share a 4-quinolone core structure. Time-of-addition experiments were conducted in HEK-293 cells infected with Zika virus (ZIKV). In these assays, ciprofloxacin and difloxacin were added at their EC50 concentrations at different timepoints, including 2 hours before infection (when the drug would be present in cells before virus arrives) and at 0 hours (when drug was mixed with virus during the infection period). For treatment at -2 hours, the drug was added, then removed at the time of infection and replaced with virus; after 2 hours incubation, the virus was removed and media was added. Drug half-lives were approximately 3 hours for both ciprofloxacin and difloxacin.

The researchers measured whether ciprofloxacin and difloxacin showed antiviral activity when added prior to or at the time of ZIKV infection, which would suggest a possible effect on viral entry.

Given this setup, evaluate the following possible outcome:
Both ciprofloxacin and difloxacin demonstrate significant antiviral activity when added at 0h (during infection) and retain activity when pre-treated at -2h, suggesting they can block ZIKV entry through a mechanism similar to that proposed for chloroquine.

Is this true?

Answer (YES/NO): NO